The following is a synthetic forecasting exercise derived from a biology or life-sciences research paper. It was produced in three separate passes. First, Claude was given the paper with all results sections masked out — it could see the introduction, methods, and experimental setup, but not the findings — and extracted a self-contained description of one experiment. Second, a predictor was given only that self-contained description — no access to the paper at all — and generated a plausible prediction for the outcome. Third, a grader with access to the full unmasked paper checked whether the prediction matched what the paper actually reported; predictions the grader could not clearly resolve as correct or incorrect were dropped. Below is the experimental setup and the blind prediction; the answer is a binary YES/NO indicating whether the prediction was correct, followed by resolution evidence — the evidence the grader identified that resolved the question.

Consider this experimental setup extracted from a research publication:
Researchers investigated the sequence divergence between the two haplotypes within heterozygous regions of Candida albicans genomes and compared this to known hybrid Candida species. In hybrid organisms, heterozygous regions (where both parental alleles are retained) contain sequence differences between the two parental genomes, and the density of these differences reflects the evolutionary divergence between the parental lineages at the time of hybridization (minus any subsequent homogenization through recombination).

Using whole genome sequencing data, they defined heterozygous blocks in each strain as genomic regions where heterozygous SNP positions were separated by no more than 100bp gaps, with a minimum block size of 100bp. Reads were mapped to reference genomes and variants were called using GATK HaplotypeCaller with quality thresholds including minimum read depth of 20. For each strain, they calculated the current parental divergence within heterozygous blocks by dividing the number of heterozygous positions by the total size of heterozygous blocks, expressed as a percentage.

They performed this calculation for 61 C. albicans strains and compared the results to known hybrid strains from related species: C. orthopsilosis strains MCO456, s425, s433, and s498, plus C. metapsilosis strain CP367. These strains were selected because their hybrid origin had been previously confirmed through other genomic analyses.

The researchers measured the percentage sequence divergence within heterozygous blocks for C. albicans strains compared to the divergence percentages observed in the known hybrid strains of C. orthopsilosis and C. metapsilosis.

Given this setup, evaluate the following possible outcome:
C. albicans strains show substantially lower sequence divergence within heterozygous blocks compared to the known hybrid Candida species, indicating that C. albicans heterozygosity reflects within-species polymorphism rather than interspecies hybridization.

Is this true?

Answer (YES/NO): NO